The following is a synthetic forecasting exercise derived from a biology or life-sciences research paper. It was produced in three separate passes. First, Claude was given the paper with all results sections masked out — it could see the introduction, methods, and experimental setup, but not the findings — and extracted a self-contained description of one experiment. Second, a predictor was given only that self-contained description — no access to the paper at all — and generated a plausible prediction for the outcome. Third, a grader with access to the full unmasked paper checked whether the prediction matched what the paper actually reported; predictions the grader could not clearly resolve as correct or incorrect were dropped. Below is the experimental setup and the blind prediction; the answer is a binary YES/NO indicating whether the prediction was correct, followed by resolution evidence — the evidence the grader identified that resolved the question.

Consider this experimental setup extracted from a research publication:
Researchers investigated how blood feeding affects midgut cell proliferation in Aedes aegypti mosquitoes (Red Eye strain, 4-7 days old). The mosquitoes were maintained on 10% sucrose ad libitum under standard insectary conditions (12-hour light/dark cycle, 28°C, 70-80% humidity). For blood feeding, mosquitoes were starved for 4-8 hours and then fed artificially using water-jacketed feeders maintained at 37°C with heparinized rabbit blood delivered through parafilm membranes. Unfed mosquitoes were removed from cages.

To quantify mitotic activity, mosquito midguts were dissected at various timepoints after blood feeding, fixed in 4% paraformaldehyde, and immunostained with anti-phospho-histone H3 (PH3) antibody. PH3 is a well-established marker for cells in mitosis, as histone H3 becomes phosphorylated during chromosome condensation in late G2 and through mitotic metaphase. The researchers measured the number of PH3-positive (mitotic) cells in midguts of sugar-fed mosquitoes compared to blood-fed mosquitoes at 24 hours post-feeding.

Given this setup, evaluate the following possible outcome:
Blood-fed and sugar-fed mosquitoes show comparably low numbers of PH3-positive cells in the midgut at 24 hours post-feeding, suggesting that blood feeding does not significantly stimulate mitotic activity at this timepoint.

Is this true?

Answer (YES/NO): NO